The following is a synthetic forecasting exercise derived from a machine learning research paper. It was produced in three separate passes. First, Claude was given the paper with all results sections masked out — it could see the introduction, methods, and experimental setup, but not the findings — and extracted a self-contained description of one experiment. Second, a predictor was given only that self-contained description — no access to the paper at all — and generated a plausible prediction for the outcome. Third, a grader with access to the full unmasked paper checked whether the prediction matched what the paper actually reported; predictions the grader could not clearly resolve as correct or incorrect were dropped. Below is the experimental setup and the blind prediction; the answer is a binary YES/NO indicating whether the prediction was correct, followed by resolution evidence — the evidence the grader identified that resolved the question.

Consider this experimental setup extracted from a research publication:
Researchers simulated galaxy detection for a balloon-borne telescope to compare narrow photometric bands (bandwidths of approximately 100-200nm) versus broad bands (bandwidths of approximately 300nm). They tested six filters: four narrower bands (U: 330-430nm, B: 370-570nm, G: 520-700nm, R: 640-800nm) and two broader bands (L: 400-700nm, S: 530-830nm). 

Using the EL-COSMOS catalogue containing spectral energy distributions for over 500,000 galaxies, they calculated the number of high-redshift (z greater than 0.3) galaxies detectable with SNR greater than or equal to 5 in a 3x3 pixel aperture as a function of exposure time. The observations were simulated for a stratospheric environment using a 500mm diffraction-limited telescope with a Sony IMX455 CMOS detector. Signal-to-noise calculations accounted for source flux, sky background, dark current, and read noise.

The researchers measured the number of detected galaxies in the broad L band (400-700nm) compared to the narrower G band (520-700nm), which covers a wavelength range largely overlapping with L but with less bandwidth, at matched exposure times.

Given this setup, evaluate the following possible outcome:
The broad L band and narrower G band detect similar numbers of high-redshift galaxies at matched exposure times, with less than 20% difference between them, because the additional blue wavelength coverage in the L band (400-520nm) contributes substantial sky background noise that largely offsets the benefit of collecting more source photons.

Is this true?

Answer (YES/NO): NO